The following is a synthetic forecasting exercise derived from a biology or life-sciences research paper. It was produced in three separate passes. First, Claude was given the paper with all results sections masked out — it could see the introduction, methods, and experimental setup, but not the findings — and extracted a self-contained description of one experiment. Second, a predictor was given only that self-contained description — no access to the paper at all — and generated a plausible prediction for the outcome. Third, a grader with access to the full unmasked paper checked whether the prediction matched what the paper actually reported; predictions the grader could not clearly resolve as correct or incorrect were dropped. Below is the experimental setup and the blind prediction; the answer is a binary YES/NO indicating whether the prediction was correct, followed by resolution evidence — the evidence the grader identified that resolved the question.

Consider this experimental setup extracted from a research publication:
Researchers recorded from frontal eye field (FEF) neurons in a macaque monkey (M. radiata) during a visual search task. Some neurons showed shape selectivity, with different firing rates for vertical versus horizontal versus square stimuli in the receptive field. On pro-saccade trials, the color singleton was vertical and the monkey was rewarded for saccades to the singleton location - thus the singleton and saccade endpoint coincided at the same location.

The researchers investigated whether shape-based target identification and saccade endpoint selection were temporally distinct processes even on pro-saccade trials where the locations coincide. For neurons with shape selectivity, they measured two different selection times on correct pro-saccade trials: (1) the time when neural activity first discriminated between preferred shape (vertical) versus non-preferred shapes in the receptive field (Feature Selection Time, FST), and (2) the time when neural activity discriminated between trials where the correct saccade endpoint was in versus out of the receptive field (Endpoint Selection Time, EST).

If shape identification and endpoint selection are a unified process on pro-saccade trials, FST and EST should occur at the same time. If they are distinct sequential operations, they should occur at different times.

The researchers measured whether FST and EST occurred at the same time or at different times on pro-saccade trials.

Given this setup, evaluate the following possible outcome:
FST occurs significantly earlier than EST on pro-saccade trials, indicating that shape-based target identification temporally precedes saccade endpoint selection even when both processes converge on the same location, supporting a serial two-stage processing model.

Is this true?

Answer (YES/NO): YES